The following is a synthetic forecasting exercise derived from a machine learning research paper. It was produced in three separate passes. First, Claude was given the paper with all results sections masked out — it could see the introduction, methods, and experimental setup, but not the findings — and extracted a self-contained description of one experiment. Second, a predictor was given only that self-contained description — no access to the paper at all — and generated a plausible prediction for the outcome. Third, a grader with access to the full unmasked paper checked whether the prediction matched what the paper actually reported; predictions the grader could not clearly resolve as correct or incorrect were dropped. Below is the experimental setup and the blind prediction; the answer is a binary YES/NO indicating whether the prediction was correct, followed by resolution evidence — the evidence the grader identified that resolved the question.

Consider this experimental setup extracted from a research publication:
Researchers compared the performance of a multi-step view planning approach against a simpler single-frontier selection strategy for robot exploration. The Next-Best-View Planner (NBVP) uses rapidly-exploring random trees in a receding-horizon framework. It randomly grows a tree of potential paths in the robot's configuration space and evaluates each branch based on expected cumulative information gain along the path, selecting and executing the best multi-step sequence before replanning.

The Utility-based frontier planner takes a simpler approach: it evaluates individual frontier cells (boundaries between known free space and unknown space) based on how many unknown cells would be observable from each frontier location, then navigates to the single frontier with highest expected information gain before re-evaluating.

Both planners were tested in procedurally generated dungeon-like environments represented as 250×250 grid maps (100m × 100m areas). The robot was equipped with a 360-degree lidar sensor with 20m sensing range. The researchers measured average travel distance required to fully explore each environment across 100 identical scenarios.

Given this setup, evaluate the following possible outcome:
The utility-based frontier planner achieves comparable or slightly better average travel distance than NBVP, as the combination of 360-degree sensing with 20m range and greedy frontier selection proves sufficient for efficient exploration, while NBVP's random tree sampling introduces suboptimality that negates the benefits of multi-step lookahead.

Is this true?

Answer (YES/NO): YES